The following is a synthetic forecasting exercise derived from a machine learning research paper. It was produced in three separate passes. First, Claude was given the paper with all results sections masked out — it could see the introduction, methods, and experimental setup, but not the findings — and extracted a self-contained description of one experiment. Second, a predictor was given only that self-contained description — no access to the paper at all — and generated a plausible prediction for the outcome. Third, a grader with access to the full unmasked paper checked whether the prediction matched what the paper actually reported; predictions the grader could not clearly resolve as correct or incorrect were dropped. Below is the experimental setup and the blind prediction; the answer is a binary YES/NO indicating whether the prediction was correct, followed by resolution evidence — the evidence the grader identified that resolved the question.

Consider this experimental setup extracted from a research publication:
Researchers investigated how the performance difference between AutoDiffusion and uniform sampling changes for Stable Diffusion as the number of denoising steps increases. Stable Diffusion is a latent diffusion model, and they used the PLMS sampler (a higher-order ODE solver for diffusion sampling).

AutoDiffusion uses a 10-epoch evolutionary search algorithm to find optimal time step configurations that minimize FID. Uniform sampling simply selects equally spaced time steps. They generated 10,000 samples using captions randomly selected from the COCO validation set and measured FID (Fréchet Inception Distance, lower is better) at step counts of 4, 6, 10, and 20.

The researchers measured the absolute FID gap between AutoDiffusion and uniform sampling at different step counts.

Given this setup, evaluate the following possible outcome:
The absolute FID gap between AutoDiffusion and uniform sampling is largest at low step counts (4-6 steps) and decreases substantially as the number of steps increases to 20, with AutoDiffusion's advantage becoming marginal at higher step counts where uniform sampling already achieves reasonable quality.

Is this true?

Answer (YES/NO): YES